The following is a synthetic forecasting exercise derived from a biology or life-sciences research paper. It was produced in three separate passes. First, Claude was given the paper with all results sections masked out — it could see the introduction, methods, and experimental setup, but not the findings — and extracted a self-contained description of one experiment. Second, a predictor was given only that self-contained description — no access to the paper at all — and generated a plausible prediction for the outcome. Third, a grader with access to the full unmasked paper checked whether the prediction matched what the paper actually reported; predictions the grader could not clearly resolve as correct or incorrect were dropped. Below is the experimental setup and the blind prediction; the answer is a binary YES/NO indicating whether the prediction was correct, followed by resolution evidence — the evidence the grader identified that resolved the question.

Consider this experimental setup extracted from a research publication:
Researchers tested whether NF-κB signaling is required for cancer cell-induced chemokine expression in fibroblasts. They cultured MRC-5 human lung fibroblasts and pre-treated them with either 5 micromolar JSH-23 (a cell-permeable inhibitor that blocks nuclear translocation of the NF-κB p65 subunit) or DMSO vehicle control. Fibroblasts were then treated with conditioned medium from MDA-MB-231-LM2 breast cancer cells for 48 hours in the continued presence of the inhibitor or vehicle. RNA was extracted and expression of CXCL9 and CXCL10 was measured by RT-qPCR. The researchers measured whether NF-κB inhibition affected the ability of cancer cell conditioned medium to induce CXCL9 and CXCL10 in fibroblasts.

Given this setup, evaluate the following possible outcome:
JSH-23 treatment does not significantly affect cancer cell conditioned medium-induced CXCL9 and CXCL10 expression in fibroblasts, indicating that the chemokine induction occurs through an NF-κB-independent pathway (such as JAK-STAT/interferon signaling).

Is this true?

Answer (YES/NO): NO